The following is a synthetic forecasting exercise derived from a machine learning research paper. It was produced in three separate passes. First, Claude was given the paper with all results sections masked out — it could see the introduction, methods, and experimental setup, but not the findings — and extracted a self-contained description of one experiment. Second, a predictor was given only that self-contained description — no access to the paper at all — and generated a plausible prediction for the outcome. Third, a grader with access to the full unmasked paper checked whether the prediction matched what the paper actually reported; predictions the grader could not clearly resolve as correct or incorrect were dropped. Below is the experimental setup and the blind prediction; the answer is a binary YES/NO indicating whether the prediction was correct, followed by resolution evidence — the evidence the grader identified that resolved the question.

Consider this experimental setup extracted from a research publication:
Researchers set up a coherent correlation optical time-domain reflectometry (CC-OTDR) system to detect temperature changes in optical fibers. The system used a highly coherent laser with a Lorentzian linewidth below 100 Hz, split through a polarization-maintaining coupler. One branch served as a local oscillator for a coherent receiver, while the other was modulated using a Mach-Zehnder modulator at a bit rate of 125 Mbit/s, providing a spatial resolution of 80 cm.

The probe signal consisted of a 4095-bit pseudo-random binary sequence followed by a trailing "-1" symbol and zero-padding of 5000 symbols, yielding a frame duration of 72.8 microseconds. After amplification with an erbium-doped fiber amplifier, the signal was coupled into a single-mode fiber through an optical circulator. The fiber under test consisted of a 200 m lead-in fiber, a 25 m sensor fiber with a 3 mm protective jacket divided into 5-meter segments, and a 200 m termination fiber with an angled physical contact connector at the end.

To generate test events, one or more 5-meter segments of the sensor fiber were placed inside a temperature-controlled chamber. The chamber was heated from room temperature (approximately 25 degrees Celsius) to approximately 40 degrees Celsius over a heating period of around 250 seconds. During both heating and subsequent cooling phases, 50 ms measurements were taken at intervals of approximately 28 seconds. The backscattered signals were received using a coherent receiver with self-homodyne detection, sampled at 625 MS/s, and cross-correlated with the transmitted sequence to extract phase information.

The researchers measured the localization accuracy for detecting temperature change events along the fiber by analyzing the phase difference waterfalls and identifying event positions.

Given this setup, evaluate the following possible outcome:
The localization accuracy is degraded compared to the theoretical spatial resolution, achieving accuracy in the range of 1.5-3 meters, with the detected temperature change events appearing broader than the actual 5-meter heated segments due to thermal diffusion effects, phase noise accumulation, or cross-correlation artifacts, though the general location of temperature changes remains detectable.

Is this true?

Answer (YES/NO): YES